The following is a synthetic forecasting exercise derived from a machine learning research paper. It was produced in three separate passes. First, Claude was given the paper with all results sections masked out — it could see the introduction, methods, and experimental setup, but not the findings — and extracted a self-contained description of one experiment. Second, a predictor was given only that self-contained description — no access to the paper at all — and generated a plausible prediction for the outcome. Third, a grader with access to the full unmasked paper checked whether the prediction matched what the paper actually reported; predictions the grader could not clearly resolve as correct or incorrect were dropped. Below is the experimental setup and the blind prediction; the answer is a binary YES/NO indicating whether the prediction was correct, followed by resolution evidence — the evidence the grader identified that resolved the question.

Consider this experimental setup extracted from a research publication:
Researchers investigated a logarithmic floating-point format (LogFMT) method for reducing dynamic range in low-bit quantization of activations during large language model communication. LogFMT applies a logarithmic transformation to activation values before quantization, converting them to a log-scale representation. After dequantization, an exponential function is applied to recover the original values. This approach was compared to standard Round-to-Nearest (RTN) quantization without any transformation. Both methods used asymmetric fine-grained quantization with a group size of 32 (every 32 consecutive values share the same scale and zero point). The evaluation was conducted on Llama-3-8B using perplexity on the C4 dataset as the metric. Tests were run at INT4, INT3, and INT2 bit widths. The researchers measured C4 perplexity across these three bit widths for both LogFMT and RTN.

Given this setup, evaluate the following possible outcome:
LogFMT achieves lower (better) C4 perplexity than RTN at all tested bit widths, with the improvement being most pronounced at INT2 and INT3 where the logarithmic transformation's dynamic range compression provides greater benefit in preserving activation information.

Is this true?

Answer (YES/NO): NO